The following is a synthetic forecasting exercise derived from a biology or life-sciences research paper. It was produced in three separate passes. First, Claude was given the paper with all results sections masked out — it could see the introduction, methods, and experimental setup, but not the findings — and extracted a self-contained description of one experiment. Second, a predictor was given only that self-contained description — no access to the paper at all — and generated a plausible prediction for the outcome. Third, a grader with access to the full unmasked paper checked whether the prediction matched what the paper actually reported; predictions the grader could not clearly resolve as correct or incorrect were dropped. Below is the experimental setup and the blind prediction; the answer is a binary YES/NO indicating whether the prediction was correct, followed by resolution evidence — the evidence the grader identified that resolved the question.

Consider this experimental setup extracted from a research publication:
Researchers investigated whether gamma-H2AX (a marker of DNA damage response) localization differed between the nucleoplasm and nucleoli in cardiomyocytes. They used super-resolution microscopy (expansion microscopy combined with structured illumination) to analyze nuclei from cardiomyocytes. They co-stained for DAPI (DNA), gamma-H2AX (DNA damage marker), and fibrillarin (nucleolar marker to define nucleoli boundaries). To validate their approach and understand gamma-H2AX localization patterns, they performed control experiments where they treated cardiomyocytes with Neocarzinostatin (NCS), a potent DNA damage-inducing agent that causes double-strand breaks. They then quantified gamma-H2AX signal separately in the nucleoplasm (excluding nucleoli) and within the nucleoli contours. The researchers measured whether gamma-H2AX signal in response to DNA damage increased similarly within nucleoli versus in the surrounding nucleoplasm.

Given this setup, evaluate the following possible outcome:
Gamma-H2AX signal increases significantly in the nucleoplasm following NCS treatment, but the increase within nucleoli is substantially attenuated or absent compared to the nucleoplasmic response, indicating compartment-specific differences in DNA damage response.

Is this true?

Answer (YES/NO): YES